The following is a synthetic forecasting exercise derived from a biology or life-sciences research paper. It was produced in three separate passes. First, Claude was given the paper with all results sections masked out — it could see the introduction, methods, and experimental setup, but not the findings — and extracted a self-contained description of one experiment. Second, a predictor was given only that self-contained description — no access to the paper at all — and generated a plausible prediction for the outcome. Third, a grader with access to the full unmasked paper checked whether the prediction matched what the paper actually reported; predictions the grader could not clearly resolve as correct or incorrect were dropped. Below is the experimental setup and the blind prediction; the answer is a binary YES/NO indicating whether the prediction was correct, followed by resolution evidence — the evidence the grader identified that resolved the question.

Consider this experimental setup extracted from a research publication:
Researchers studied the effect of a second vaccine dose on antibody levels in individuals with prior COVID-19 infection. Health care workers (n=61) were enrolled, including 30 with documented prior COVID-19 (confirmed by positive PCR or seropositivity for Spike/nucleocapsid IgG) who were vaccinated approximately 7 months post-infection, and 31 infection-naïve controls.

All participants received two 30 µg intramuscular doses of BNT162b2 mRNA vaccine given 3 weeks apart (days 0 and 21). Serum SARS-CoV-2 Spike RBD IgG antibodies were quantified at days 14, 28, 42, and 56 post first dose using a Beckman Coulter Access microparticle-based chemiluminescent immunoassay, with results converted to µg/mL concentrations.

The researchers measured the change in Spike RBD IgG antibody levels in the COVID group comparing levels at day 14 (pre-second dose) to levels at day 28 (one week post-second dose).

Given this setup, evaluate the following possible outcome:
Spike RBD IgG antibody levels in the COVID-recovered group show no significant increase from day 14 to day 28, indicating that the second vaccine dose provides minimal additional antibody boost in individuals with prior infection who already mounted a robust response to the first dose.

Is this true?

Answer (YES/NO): YES